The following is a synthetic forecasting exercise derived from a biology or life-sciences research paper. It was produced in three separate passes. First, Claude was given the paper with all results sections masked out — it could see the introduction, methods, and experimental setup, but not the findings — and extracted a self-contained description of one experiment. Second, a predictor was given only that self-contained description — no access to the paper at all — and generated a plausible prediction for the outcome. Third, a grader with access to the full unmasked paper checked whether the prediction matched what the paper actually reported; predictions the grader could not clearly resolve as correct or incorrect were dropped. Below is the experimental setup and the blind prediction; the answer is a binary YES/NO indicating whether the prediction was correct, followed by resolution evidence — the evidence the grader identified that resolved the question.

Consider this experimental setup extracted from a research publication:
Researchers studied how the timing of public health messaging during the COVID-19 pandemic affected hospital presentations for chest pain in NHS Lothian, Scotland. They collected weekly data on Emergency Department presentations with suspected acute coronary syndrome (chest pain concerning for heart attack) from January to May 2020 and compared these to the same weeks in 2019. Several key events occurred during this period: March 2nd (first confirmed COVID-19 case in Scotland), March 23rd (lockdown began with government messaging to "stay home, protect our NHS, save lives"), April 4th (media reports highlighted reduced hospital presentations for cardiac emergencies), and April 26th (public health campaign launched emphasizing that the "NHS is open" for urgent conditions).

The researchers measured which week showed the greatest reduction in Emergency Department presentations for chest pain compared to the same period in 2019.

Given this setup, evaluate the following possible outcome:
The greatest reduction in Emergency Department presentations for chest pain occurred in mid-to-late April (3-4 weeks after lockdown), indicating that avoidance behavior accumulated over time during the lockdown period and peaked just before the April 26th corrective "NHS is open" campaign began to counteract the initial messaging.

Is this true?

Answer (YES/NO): NO